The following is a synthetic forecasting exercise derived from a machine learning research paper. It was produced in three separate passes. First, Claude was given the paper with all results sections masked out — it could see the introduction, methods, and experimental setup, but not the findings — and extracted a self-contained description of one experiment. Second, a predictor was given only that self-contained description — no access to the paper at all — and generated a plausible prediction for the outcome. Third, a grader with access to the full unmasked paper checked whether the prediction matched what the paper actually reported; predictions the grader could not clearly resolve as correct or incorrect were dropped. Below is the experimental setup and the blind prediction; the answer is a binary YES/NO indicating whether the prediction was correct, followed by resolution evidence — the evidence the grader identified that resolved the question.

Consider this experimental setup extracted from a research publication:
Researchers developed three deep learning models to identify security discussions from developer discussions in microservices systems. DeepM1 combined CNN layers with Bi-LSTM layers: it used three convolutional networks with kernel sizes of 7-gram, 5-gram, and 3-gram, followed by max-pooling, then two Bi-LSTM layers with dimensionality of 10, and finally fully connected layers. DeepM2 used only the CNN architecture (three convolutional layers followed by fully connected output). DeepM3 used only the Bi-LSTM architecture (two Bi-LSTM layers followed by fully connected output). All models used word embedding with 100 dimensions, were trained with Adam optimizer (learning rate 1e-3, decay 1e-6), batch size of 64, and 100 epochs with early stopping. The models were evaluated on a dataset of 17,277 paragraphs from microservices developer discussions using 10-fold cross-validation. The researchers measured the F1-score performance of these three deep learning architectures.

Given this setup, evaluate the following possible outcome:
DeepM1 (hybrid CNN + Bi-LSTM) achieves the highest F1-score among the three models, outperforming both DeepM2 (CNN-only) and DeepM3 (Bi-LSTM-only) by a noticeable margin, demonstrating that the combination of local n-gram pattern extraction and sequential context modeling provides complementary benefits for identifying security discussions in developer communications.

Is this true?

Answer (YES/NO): YES